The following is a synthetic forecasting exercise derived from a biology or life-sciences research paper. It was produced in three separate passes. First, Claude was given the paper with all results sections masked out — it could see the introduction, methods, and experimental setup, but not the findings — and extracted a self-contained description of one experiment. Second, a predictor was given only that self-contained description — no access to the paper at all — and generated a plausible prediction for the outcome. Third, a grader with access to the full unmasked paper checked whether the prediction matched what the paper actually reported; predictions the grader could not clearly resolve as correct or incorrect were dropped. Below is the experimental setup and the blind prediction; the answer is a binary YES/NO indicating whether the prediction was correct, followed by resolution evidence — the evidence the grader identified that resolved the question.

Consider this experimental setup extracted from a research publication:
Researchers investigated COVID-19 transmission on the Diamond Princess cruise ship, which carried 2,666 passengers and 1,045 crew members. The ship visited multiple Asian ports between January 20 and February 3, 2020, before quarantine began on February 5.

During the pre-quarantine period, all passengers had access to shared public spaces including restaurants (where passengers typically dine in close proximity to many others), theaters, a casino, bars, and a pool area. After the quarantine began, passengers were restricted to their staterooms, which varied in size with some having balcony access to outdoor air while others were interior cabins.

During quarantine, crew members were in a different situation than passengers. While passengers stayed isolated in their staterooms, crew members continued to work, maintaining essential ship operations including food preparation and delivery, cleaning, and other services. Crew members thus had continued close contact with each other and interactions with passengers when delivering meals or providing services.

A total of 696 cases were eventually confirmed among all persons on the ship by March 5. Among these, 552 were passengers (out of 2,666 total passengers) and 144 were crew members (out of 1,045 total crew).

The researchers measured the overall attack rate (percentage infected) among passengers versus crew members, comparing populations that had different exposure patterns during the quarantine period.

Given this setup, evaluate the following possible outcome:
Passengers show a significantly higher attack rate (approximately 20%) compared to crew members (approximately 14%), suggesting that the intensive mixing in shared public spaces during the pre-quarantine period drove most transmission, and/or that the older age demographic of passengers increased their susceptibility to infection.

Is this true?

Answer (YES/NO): YES